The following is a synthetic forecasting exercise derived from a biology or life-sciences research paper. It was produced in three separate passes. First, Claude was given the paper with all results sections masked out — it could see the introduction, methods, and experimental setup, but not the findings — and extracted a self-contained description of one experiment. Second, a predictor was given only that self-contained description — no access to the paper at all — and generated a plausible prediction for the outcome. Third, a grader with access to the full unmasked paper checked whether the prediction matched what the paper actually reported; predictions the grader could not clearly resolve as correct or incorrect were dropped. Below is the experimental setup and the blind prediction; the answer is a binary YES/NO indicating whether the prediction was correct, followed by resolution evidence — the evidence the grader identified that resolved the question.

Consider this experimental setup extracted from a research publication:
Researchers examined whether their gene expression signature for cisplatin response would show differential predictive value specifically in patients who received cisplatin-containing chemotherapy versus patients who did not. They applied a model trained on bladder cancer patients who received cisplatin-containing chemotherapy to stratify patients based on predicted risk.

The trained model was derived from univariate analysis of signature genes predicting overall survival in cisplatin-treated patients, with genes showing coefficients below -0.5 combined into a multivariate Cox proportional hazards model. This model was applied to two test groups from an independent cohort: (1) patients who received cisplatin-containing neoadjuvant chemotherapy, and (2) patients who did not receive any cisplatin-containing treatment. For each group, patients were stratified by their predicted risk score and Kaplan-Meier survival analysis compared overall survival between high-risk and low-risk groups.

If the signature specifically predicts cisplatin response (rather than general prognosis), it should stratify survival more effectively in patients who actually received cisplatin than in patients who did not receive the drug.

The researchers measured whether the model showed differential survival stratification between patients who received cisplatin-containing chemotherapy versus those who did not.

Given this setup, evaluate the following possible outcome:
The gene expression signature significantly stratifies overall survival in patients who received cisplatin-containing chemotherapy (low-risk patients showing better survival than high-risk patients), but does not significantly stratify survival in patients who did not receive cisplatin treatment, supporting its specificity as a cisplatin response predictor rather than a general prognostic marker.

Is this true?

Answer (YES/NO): YES